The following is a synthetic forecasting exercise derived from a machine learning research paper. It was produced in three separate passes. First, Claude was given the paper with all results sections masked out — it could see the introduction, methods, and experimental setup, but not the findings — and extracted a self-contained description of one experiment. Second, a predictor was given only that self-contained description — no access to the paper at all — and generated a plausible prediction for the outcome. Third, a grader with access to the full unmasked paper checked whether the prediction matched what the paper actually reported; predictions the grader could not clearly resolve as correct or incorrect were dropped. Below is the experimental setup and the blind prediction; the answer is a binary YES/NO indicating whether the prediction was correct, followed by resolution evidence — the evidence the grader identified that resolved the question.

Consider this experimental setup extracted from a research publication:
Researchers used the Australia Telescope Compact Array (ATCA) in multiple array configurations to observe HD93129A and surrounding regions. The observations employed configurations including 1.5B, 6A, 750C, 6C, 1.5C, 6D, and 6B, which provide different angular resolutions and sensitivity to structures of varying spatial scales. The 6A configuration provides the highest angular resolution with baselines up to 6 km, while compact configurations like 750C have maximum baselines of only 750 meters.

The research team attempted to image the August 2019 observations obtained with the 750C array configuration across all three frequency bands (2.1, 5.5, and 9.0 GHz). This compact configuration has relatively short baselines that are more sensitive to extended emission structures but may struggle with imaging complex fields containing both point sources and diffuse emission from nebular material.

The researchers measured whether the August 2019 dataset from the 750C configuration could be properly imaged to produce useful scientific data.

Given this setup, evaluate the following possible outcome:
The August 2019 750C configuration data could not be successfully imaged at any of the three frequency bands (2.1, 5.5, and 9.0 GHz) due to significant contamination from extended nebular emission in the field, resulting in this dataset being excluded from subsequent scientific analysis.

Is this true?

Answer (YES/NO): NO